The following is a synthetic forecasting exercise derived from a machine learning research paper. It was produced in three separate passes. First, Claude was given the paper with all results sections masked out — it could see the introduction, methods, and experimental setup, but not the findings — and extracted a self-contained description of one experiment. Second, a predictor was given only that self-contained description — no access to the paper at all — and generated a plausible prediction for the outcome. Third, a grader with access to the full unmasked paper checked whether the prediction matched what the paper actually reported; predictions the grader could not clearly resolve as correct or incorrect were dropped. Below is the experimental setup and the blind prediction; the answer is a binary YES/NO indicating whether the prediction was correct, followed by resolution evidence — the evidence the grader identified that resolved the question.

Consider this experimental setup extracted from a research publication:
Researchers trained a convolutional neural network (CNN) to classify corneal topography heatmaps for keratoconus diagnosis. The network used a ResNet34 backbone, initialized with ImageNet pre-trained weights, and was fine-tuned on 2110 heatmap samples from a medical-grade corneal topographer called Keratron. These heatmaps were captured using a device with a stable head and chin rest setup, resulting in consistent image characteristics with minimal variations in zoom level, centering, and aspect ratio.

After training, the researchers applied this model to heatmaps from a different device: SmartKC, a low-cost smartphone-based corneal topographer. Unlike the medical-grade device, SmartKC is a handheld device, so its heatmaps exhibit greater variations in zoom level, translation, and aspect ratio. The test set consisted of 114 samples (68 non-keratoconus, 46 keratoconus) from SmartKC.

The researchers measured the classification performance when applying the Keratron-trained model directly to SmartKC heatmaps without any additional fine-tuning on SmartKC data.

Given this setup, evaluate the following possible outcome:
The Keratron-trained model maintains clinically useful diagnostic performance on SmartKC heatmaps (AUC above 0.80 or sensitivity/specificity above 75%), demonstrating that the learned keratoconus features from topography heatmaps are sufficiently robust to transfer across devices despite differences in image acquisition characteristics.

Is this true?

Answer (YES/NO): NO